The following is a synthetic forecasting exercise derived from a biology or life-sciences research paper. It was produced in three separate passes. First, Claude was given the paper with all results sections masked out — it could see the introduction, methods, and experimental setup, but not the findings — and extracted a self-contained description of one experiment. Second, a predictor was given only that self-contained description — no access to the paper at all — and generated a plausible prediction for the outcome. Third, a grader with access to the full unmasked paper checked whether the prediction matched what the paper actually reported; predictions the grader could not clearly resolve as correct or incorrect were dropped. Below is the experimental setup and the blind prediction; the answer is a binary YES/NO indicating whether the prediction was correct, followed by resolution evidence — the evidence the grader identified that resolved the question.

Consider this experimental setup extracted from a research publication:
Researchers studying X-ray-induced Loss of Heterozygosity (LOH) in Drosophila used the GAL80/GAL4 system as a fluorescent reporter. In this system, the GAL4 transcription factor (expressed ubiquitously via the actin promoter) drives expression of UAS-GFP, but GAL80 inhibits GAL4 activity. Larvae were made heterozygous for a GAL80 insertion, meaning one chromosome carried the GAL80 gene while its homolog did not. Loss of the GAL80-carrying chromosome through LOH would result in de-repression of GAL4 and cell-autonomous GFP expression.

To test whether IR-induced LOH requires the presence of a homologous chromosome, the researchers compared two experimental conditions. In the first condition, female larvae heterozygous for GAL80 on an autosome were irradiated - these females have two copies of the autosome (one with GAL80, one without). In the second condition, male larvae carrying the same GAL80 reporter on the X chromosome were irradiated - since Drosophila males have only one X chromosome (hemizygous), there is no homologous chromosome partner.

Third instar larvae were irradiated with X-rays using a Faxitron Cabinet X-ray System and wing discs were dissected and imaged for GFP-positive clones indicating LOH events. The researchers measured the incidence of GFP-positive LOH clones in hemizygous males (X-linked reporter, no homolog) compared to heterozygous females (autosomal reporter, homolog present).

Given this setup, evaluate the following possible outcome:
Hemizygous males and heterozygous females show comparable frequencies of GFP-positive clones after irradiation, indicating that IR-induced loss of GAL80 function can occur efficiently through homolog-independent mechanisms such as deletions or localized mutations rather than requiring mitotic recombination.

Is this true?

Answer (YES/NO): NO